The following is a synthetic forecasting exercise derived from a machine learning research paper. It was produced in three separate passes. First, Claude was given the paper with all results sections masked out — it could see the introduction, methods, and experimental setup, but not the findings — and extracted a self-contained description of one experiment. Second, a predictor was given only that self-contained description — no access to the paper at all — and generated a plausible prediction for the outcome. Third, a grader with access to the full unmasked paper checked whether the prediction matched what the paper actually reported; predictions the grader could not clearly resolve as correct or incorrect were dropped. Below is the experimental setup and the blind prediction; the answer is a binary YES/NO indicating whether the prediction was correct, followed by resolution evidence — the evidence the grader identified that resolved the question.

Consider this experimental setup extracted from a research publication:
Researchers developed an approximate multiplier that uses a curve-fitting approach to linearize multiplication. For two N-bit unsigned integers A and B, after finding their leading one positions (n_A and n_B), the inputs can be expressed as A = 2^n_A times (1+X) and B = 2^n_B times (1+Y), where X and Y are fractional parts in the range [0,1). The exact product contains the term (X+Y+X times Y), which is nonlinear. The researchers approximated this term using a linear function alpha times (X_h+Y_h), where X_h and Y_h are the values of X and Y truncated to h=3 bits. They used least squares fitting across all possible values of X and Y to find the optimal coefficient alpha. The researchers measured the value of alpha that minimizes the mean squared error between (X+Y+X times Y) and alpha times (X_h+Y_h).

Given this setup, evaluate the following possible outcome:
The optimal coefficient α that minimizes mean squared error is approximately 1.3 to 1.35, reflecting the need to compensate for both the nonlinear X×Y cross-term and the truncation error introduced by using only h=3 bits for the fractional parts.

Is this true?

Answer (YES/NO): NO